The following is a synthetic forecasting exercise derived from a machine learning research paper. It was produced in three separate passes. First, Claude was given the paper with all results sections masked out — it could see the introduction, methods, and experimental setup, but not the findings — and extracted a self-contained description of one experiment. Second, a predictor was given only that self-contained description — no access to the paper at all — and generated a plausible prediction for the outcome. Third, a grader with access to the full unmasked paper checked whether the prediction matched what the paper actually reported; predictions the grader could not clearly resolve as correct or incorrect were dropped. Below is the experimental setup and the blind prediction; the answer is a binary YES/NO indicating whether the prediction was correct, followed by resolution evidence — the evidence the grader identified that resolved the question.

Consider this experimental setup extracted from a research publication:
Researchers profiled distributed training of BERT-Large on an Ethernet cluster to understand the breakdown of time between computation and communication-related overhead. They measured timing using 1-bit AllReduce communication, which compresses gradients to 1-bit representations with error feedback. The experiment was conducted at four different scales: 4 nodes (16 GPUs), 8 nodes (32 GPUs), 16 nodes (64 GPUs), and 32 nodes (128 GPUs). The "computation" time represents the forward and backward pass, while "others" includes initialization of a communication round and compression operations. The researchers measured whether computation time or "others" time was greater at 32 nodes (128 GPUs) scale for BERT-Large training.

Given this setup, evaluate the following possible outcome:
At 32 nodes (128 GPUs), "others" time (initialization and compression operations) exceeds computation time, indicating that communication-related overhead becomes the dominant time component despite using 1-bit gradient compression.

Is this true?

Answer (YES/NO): YES